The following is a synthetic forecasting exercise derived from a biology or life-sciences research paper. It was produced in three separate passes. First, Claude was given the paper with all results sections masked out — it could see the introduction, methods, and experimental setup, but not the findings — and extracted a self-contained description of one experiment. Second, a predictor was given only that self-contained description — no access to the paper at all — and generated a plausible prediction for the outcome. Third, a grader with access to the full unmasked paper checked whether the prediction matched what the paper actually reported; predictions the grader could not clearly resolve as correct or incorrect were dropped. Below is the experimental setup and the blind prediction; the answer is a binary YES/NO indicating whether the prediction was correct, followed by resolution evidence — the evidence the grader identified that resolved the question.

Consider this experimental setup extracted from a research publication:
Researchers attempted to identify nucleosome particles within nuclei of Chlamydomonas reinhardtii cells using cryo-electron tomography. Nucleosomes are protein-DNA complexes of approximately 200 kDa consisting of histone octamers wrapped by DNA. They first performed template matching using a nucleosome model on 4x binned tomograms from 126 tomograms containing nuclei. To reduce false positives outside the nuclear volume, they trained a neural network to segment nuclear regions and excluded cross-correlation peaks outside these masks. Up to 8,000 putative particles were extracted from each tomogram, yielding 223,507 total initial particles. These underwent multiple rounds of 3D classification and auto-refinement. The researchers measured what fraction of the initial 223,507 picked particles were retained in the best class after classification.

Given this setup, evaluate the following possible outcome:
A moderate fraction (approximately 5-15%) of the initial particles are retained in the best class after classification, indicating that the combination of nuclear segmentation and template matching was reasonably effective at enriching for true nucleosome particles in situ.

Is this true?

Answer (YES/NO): YES